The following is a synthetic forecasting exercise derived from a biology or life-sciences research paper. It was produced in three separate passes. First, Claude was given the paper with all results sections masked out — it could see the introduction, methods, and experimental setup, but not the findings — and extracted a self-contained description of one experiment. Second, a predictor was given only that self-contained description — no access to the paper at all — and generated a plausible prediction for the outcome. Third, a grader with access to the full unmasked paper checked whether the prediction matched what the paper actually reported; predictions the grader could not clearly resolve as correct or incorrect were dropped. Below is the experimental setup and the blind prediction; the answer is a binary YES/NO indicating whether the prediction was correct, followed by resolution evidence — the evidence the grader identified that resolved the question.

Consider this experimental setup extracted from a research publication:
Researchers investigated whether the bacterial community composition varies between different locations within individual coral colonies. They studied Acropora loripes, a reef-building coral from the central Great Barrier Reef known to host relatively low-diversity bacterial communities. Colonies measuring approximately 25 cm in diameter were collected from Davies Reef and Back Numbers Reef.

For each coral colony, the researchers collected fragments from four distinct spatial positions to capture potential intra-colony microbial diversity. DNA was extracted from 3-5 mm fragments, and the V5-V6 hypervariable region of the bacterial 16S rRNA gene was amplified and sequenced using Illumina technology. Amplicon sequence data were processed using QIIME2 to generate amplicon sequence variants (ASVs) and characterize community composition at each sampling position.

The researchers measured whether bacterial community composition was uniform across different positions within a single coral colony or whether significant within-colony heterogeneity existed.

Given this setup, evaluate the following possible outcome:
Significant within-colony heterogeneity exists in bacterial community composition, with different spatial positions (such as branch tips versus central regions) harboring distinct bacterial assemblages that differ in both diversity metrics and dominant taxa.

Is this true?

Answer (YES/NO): NO